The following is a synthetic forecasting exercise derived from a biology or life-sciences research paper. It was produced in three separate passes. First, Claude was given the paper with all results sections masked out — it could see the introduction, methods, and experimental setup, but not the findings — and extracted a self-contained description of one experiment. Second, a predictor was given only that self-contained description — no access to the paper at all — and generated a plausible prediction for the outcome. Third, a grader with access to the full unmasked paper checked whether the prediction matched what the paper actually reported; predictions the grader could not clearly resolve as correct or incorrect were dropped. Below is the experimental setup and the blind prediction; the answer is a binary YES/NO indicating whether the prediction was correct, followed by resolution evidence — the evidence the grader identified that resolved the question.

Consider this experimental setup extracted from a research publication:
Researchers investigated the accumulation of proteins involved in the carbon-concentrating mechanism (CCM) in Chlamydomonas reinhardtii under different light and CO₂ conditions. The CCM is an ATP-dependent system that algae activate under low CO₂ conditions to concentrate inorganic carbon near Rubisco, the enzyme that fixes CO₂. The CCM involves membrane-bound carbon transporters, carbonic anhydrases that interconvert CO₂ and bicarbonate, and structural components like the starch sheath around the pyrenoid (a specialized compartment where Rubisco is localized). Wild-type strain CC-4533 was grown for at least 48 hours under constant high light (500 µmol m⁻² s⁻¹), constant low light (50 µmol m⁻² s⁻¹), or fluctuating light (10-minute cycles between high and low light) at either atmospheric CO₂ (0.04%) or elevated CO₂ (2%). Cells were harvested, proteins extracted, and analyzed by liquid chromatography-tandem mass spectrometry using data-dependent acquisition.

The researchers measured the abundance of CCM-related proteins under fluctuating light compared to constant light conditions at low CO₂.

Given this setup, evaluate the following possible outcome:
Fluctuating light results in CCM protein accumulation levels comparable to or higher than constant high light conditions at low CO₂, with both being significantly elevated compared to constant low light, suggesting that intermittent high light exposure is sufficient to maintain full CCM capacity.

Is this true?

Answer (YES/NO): YES